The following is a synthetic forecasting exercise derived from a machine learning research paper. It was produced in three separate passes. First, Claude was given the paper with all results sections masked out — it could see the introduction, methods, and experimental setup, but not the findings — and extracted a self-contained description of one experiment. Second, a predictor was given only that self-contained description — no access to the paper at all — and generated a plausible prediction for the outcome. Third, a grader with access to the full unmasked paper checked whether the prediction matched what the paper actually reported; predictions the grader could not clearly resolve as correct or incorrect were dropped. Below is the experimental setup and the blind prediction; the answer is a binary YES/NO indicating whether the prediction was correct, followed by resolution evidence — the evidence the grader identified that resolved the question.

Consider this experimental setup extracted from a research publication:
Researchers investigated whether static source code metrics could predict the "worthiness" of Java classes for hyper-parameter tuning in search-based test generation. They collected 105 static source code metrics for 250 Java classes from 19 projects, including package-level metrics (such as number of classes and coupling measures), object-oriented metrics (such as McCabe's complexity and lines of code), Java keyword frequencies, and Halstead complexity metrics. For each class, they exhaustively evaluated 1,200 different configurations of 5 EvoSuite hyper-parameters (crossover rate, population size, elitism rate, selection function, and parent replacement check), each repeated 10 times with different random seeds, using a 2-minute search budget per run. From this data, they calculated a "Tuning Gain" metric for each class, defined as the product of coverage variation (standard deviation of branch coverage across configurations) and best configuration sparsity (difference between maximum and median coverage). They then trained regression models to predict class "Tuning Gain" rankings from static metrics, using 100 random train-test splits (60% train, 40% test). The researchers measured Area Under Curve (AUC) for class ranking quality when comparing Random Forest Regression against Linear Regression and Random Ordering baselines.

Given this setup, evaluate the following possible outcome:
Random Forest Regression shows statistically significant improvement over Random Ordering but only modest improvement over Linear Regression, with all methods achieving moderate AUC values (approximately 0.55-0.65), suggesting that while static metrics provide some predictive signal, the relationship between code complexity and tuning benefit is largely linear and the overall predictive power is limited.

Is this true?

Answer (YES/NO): NO